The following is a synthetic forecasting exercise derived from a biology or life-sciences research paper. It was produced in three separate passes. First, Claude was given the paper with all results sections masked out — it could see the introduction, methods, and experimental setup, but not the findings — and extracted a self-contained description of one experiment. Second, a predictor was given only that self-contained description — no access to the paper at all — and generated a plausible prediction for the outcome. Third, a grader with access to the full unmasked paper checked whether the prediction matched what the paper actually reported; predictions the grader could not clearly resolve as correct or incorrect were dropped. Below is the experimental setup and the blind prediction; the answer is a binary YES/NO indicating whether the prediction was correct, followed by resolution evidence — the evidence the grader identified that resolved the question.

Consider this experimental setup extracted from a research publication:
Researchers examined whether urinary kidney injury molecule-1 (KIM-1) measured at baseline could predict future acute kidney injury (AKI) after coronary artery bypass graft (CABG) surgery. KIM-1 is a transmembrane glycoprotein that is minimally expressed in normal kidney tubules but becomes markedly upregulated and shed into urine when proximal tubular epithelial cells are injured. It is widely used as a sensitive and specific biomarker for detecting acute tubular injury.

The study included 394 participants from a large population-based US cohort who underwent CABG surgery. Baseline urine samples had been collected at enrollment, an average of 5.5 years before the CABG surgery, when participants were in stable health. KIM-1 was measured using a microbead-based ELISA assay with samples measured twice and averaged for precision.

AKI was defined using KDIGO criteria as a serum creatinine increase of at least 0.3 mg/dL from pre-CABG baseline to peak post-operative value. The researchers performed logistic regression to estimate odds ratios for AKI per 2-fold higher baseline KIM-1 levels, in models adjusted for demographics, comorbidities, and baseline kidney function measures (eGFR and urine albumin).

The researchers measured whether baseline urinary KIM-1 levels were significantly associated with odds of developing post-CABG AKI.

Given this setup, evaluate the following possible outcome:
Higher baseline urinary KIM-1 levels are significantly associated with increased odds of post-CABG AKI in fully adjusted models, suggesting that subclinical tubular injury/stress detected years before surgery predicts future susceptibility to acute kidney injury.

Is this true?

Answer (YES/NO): NO